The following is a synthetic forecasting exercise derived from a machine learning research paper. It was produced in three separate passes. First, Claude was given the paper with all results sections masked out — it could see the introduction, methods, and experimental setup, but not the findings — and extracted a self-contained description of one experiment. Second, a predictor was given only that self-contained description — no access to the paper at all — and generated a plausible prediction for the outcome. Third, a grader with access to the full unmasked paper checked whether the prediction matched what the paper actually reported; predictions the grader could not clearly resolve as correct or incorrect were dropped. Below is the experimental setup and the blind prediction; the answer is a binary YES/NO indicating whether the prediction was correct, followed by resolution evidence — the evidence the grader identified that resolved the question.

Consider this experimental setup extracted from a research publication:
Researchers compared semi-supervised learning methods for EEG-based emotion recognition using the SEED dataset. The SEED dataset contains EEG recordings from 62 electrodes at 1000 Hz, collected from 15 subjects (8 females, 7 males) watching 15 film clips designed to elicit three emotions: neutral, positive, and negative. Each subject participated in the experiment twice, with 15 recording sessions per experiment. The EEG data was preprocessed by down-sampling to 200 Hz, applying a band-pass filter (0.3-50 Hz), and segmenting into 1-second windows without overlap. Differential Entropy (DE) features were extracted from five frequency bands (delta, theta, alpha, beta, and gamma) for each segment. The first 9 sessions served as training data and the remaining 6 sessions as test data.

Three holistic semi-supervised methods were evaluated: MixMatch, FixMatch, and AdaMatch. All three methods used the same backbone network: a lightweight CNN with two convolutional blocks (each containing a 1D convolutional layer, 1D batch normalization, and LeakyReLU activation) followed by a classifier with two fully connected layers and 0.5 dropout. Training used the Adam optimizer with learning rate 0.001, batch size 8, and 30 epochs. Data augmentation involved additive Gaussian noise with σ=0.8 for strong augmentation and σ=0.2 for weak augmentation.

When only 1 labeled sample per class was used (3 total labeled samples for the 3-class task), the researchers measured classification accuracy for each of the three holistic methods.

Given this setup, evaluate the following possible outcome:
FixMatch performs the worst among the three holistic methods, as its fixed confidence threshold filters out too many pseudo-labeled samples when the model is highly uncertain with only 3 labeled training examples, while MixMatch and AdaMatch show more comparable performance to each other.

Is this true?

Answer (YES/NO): NO